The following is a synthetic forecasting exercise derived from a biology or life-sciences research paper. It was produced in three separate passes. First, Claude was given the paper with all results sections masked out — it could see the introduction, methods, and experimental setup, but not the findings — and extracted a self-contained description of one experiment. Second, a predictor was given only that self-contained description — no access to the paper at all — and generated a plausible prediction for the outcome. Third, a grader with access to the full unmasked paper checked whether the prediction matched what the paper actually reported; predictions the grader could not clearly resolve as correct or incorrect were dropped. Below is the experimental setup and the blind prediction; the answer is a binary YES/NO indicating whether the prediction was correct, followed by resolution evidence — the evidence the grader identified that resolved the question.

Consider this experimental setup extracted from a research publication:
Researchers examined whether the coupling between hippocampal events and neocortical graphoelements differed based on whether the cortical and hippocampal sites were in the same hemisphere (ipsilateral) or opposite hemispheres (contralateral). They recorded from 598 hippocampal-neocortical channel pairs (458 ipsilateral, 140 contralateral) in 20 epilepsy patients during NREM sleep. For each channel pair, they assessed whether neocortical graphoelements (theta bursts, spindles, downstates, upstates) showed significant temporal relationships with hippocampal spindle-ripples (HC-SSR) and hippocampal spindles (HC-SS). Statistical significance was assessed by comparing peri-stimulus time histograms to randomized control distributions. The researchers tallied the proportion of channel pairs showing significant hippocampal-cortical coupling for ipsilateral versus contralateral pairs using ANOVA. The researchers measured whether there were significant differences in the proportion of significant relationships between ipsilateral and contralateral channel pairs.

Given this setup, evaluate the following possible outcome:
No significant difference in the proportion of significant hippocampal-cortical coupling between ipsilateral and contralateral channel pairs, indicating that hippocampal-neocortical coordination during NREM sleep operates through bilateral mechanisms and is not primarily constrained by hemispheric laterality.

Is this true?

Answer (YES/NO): NO